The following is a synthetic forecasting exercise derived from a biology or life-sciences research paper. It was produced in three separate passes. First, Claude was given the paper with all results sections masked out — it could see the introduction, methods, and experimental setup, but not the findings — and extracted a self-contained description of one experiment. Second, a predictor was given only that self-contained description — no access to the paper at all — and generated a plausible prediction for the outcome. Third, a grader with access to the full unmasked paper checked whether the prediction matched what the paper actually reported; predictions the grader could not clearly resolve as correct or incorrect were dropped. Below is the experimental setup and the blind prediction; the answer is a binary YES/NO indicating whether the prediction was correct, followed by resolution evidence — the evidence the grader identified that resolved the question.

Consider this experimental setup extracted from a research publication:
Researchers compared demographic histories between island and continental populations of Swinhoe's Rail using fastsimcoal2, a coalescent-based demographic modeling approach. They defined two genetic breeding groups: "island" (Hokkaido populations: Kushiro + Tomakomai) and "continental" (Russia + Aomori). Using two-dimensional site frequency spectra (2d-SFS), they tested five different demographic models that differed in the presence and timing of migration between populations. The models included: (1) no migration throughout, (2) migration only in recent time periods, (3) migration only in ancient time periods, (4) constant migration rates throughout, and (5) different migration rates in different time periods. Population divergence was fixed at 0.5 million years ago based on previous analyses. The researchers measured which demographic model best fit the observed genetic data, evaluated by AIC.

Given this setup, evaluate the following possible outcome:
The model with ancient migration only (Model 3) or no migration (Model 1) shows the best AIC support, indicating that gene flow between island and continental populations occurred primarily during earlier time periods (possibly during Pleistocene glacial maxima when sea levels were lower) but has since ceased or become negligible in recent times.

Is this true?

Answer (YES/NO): NO